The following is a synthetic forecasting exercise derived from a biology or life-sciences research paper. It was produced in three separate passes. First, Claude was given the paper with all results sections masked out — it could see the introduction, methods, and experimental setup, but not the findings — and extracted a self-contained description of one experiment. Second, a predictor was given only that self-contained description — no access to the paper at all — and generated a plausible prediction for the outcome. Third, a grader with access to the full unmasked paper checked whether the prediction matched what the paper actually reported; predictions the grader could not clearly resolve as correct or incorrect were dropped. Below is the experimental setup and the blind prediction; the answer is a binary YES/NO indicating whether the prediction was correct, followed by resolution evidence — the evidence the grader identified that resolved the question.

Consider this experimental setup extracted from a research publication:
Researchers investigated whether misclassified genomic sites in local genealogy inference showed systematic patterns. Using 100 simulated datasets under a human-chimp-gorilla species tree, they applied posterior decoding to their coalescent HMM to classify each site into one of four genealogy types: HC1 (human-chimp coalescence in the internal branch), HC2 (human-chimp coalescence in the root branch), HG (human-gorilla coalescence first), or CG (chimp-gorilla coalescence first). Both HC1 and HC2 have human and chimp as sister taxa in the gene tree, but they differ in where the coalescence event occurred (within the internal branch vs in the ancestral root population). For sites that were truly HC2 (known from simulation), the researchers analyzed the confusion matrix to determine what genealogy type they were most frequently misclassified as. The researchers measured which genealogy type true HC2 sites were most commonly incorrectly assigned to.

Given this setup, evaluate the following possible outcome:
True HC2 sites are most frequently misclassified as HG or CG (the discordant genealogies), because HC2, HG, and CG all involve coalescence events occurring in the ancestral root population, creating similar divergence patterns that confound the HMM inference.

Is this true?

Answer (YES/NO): NO